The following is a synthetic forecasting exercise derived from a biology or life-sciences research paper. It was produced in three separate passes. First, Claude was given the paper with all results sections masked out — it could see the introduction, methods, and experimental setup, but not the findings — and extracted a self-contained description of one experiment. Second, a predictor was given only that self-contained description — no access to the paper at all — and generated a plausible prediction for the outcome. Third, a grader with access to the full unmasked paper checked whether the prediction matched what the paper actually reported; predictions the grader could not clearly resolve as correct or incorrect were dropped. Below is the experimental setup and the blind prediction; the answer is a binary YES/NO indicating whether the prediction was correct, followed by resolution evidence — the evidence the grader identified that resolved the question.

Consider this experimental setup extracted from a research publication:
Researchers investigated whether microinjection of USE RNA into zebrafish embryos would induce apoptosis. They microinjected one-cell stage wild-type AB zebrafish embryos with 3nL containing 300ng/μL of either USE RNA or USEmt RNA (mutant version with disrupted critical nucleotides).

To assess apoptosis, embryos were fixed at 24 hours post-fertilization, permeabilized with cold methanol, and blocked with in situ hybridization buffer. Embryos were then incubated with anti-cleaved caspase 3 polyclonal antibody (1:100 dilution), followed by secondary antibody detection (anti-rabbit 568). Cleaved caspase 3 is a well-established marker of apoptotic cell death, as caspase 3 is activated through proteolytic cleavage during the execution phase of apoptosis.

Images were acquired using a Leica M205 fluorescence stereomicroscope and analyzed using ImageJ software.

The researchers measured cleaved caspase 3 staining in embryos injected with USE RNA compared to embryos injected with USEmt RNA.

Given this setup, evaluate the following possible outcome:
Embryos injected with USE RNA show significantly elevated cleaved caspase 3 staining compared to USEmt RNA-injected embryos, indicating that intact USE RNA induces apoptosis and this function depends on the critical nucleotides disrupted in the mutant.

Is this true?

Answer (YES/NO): YES